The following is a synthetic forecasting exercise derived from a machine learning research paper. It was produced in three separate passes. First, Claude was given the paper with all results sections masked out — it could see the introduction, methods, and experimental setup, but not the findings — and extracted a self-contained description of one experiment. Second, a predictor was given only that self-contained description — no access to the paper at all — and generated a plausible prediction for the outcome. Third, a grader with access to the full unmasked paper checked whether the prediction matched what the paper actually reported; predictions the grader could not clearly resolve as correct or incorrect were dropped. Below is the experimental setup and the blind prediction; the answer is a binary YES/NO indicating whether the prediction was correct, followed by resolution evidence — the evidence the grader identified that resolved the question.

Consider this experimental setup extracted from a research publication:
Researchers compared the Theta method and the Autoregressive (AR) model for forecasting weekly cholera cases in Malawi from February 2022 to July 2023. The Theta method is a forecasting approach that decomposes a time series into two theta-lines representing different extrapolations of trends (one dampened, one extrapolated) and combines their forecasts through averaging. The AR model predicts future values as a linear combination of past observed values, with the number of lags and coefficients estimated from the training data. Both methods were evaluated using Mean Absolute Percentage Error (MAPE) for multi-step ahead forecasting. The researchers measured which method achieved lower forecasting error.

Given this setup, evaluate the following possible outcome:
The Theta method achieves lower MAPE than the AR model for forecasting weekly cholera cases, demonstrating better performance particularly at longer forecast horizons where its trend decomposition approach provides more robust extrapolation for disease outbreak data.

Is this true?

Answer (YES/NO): NO